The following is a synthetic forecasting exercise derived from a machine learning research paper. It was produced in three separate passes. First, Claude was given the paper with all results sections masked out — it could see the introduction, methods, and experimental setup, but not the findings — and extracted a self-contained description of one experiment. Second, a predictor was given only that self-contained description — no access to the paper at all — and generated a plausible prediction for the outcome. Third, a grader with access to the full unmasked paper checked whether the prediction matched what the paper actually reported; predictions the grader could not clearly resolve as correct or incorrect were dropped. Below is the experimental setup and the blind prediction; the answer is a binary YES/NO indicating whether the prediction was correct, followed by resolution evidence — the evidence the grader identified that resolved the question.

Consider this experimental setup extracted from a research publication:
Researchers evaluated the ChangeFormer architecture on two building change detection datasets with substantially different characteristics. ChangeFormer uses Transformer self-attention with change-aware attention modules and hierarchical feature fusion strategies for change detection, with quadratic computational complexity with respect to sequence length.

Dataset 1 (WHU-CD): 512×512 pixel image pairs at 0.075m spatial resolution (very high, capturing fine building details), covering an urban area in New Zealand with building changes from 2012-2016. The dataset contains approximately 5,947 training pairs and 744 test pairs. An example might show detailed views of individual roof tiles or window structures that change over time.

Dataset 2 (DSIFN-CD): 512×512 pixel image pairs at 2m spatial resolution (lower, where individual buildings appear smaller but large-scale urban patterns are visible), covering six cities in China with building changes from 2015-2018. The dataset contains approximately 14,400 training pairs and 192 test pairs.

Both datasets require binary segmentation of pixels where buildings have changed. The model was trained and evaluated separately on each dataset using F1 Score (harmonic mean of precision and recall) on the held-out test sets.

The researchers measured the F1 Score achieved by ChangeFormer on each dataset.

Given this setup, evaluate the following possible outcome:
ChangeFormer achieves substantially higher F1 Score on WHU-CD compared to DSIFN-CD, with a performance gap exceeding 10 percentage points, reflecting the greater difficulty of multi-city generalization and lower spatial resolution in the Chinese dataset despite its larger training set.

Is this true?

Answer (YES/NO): NO